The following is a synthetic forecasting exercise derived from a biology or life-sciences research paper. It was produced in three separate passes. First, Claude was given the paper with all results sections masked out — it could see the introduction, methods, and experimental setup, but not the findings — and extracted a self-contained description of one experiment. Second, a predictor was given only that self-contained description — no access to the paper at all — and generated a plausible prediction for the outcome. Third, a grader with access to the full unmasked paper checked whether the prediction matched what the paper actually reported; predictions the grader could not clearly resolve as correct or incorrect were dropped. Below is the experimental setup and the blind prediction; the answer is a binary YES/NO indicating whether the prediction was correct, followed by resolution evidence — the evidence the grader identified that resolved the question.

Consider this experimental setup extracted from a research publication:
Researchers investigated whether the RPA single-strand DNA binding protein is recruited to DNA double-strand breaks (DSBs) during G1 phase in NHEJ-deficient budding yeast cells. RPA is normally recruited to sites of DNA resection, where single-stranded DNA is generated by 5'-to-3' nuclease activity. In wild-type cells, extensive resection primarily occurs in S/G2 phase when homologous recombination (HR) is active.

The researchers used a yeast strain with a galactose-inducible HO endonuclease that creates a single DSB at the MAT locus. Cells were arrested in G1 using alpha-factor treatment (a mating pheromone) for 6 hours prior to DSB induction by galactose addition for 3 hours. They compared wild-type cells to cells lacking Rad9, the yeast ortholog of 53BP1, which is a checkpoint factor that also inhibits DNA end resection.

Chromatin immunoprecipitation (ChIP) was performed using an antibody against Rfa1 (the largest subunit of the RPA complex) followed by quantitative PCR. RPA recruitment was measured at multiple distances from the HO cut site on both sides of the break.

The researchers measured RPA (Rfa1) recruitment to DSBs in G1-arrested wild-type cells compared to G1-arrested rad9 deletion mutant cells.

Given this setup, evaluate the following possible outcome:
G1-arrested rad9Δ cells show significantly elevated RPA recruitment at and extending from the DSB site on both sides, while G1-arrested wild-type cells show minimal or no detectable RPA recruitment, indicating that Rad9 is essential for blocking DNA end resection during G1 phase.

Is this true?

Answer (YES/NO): NO